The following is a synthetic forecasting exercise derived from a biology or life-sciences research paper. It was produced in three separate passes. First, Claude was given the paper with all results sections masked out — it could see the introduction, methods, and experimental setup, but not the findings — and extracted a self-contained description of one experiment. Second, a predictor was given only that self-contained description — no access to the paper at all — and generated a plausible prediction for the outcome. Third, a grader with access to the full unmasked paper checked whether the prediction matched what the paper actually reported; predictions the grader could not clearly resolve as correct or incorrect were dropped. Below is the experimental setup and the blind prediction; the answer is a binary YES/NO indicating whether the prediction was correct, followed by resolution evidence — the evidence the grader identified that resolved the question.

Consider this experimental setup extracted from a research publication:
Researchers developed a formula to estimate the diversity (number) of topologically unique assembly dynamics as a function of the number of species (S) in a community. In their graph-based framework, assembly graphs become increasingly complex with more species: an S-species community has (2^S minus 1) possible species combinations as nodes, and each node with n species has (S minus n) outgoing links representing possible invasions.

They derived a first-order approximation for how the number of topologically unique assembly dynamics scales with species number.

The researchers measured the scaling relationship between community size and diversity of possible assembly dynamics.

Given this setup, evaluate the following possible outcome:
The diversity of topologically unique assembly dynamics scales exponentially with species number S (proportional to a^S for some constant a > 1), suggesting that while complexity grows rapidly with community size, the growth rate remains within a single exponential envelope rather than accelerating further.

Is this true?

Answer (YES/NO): NO